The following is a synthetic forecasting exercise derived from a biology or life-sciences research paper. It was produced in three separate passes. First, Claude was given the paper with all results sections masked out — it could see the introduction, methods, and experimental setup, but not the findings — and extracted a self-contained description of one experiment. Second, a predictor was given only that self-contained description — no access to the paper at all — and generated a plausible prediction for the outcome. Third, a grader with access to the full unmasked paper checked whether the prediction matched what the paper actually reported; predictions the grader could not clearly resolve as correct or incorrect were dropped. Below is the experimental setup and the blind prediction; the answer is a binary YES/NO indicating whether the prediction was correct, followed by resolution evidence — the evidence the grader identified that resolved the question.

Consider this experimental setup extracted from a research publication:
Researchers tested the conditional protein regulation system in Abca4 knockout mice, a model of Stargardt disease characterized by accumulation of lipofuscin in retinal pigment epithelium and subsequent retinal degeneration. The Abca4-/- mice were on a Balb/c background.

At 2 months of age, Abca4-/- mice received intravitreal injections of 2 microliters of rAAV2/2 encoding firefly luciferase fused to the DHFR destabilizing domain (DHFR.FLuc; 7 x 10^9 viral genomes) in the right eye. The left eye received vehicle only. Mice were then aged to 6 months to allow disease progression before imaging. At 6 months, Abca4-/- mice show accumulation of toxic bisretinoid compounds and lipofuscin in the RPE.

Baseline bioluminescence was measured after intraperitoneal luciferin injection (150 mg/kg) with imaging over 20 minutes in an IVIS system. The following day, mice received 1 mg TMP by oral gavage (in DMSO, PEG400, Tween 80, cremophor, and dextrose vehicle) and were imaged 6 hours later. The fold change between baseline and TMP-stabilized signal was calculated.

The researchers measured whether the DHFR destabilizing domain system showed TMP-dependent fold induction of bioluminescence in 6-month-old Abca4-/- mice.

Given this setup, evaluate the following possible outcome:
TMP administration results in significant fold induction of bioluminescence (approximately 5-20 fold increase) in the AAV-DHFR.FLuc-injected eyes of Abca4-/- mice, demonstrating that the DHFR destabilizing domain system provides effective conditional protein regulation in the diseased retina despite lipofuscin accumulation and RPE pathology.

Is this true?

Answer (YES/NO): YES